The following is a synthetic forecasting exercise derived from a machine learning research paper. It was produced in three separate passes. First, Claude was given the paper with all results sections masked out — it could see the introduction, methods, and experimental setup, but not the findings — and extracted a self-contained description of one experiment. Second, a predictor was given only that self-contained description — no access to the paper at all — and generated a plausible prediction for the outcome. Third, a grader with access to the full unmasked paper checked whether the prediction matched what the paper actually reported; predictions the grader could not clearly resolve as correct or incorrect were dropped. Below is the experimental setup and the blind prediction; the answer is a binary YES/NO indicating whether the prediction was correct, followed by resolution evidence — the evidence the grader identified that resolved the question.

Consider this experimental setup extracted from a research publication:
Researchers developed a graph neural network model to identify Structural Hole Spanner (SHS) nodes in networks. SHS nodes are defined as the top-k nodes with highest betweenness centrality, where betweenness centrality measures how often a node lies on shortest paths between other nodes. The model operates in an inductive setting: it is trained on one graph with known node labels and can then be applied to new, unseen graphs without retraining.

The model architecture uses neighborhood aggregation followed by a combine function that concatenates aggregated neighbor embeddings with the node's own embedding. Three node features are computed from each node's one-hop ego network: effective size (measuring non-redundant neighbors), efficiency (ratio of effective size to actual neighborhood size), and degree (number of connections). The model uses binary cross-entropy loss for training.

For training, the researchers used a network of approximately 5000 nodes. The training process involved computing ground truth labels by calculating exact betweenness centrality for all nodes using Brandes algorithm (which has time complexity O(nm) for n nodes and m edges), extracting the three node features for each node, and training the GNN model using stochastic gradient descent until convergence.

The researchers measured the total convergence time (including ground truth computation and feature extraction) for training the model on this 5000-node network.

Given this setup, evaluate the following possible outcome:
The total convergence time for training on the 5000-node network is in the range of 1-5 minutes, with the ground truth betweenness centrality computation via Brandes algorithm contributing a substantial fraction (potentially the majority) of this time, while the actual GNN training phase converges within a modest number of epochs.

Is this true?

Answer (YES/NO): NO